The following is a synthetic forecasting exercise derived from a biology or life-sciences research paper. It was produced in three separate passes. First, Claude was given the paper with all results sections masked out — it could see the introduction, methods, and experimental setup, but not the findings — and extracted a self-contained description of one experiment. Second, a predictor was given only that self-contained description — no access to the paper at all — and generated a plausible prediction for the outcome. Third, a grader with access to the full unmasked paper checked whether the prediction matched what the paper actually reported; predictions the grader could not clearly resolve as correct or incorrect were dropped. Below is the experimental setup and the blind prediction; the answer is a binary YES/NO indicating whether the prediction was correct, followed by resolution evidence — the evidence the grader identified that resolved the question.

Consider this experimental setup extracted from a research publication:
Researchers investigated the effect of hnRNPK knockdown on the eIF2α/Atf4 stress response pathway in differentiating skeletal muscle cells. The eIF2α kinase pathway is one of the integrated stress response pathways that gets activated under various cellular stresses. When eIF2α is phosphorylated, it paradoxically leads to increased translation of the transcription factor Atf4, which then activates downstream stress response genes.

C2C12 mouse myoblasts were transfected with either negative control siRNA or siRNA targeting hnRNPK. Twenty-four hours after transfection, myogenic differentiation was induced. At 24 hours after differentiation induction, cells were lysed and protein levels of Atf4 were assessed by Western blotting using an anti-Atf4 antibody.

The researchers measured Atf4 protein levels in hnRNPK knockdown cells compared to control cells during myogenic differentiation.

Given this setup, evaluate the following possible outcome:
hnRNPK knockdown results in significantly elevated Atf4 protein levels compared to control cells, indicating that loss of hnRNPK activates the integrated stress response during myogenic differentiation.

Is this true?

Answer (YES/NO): YES